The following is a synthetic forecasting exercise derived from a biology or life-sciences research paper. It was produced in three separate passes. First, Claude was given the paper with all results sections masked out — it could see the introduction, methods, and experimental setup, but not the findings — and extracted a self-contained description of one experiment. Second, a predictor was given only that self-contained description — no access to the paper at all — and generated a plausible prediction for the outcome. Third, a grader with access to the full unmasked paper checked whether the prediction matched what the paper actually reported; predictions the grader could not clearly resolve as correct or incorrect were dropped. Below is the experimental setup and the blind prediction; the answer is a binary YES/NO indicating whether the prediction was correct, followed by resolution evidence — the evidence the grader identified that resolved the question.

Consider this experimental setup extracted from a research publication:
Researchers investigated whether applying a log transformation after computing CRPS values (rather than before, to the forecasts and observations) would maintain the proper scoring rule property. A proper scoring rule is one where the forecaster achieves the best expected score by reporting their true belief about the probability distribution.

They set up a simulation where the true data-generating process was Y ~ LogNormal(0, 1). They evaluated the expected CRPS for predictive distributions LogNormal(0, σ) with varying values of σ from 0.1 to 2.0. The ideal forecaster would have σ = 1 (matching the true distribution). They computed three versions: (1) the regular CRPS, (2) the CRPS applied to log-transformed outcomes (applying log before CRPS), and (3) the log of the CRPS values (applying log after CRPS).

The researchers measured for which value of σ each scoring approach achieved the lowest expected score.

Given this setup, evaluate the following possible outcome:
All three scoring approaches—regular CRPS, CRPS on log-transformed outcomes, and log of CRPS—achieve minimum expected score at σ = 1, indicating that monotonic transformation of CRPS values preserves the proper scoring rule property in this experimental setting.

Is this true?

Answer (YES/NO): NO